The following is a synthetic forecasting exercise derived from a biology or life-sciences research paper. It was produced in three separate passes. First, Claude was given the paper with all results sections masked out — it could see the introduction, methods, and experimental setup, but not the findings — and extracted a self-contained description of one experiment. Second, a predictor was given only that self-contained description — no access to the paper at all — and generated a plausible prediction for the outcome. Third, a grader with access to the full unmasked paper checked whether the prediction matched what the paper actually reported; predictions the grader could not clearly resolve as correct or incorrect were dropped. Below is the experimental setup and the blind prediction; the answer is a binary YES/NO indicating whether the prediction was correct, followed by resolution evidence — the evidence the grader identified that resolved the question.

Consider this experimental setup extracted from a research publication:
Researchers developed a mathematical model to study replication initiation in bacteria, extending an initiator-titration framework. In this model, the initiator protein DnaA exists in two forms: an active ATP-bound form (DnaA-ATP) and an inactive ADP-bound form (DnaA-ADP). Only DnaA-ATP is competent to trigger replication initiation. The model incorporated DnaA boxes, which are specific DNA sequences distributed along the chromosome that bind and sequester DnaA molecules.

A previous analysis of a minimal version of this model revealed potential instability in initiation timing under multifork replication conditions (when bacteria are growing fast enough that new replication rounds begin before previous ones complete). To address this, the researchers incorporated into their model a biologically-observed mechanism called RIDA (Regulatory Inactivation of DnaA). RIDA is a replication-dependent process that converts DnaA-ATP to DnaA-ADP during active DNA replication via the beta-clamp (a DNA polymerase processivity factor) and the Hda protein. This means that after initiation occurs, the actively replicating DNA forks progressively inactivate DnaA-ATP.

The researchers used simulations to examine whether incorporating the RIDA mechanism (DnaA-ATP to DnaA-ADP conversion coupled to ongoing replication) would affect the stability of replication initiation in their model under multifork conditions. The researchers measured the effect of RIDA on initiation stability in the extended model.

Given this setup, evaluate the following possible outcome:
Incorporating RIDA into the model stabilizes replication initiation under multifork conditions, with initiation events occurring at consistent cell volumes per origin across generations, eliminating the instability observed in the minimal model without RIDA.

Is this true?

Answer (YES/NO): YES